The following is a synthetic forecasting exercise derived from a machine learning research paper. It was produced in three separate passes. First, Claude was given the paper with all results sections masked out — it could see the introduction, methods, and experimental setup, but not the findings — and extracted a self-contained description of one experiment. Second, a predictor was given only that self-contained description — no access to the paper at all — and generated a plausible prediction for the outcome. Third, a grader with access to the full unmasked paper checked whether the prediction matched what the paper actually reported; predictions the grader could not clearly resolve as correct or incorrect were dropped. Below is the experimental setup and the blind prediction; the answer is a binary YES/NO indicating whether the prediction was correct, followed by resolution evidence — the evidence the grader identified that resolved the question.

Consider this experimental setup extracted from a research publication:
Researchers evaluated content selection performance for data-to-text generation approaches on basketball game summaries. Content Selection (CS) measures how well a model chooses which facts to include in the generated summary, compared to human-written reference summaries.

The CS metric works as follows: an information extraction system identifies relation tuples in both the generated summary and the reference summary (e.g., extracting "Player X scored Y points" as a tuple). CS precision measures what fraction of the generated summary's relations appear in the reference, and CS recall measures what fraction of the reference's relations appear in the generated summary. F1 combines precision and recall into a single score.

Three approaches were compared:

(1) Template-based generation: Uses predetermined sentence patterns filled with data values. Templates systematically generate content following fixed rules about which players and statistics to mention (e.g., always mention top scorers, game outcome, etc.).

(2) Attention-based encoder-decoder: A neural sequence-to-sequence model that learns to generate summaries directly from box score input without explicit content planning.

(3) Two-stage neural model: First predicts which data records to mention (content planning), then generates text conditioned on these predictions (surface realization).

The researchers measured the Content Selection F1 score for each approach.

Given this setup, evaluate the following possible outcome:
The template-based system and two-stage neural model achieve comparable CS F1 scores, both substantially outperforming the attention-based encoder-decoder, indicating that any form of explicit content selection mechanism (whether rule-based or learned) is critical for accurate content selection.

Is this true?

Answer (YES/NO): YES